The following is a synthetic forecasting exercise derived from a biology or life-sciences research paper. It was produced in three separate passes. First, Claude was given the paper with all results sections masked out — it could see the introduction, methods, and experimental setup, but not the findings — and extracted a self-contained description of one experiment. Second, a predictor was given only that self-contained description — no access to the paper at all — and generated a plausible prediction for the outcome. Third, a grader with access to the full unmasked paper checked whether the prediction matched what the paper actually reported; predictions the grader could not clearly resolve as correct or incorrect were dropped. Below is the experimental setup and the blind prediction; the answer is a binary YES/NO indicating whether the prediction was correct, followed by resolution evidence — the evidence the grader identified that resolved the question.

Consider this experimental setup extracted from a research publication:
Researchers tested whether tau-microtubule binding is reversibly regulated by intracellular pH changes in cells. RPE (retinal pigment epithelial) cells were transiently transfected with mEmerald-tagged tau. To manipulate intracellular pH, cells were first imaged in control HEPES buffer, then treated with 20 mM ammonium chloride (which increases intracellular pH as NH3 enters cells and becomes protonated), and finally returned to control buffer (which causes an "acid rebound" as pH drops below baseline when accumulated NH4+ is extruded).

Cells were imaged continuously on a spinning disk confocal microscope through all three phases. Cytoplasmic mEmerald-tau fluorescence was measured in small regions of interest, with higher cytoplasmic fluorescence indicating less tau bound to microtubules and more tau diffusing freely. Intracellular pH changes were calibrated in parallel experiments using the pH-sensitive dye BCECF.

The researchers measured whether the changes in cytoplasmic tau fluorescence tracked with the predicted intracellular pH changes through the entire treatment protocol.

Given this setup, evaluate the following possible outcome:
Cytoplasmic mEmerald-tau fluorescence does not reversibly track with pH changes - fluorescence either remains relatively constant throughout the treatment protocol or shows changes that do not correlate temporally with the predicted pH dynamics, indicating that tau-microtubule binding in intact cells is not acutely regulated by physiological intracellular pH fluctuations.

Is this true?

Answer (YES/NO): NO